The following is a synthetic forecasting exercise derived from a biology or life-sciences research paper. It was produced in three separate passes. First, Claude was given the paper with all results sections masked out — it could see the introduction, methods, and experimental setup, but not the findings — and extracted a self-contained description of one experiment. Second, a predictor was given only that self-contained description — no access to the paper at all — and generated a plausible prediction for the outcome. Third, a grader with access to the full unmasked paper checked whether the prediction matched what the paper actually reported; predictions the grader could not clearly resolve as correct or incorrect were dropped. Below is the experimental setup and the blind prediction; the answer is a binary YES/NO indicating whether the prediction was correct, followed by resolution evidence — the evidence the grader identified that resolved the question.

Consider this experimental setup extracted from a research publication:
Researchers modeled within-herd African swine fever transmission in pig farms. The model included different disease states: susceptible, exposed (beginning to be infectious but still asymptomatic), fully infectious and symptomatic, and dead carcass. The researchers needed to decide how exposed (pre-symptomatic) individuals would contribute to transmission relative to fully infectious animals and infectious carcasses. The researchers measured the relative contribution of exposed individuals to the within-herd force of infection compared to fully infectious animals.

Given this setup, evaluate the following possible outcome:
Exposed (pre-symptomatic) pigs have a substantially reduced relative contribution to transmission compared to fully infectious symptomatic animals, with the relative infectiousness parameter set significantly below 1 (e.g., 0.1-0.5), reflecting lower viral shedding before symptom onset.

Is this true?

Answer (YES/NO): YES